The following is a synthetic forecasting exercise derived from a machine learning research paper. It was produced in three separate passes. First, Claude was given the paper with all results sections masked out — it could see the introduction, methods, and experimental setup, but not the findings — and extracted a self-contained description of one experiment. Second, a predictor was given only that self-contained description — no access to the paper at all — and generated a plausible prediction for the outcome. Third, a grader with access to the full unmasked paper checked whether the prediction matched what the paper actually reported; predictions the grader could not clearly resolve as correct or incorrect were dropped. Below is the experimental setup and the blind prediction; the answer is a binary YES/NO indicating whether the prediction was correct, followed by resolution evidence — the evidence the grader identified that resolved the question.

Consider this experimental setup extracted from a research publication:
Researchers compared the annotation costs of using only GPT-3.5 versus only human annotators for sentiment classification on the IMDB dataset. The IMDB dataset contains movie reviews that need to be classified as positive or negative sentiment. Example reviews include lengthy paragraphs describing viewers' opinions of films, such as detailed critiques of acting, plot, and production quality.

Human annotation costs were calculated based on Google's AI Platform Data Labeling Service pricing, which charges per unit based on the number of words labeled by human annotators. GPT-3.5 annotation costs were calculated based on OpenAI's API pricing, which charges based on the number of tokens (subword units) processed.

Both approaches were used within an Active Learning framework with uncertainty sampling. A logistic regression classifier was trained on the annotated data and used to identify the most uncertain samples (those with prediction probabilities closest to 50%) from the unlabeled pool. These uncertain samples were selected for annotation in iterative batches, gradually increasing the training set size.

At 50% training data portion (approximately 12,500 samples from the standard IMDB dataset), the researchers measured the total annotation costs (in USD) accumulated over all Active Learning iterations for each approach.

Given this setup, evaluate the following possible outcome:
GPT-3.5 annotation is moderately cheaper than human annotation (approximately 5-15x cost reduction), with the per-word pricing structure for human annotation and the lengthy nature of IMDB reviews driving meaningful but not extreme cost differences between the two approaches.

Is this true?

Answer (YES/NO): NO